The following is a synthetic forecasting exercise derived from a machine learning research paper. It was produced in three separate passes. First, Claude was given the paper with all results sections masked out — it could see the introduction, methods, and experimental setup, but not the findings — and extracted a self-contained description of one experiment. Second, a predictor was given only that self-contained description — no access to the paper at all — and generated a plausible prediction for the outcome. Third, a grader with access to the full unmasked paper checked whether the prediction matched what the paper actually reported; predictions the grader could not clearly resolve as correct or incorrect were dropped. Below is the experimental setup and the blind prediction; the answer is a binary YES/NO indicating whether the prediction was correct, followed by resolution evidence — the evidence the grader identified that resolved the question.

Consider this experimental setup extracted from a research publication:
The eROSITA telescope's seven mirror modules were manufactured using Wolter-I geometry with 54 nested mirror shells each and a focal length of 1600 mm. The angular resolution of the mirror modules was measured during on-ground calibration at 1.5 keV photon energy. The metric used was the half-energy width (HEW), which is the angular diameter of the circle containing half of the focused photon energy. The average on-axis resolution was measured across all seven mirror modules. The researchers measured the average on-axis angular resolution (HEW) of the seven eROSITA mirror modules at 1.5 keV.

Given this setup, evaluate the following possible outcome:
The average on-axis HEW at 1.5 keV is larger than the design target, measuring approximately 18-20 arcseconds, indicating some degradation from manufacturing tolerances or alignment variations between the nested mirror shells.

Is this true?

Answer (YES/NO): NO